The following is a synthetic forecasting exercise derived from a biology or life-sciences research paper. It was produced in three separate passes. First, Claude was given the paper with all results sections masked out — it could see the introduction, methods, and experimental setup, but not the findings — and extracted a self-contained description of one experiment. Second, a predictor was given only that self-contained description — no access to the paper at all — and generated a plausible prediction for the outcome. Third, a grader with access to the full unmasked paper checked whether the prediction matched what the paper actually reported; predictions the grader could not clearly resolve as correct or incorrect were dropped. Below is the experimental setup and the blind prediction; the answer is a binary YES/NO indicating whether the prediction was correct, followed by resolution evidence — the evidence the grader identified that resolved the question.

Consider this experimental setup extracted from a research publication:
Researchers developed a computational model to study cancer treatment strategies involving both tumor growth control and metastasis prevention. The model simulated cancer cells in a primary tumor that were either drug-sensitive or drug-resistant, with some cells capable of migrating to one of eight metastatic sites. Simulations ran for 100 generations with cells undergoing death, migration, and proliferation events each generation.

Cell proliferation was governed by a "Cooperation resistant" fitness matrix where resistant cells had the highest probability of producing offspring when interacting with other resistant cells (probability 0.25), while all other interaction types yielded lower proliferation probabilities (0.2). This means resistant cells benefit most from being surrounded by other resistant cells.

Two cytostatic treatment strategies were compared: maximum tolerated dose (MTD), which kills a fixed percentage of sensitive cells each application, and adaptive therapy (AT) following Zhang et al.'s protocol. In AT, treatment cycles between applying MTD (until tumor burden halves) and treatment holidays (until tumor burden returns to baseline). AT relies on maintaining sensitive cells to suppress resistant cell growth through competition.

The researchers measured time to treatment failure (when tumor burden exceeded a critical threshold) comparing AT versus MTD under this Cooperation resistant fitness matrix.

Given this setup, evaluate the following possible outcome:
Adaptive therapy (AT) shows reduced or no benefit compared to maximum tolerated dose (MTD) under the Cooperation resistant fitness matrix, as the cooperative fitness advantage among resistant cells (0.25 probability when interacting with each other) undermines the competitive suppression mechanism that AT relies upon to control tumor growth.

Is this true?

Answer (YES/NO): YES